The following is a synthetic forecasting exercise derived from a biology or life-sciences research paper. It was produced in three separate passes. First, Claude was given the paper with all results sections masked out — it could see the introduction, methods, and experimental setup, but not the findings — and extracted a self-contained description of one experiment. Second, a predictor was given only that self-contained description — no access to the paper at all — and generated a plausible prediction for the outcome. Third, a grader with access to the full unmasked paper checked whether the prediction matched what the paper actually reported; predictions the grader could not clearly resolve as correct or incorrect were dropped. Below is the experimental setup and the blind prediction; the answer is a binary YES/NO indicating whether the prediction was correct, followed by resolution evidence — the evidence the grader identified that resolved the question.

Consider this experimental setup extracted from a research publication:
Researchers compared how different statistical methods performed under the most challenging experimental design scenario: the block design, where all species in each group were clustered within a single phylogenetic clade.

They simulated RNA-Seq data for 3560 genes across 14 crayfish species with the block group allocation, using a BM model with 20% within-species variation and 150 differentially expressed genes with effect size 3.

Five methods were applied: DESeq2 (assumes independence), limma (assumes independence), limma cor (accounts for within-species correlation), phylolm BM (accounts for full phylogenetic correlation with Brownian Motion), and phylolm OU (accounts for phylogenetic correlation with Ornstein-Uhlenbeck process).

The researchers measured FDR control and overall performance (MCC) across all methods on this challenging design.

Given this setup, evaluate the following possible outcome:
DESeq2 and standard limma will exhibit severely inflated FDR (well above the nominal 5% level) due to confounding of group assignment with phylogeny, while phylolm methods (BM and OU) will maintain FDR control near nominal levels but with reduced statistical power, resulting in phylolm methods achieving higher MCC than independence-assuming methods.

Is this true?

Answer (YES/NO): NO